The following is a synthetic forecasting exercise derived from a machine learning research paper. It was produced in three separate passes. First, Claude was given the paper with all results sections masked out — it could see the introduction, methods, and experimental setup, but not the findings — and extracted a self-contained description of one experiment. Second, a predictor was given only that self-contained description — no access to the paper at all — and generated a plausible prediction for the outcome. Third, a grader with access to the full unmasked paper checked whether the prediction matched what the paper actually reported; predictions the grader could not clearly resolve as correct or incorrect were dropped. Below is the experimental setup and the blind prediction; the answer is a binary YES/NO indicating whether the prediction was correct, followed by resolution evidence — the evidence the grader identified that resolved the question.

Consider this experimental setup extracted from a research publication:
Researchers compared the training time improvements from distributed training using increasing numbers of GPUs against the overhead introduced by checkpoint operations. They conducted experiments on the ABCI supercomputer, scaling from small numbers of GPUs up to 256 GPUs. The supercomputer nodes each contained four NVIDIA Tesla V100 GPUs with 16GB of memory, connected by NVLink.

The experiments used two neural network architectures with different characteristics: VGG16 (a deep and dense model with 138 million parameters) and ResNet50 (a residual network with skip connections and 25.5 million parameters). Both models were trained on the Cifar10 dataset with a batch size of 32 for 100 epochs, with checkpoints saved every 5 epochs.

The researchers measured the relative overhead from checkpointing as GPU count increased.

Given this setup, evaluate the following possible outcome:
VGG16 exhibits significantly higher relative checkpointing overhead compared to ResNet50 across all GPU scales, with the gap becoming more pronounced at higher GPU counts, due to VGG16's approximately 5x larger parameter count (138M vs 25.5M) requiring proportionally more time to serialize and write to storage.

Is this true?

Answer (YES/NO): NO